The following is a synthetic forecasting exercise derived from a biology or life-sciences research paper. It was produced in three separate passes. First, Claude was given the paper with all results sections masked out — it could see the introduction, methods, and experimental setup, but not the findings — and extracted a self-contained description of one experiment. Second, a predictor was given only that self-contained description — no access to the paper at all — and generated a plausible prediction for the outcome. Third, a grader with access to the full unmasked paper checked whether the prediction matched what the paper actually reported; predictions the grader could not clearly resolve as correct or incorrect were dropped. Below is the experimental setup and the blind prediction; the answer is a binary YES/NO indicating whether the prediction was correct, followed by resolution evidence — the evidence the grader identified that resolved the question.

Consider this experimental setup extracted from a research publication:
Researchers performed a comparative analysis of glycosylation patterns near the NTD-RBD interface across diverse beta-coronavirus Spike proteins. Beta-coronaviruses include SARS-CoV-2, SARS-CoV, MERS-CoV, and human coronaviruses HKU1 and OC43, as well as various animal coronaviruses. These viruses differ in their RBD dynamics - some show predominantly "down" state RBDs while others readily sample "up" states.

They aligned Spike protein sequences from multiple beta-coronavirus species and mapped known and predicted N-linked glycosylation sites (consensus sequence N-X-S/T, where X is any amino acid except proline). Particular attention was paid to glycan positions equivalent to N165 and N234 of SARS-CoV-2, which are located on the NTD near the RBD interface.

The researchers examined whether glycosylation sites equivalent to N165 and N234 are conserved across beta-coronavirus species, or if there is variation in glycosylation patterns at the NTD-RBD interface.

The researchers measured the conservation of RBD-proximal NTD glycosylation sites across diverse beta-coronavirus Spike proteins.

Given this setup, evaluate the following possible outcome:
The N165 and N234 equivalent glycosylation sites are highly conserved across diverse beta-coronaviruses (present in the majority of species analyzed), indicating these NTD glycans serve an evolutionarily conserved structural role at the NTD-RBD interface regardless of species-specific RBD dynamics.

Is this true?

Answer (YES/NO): NO